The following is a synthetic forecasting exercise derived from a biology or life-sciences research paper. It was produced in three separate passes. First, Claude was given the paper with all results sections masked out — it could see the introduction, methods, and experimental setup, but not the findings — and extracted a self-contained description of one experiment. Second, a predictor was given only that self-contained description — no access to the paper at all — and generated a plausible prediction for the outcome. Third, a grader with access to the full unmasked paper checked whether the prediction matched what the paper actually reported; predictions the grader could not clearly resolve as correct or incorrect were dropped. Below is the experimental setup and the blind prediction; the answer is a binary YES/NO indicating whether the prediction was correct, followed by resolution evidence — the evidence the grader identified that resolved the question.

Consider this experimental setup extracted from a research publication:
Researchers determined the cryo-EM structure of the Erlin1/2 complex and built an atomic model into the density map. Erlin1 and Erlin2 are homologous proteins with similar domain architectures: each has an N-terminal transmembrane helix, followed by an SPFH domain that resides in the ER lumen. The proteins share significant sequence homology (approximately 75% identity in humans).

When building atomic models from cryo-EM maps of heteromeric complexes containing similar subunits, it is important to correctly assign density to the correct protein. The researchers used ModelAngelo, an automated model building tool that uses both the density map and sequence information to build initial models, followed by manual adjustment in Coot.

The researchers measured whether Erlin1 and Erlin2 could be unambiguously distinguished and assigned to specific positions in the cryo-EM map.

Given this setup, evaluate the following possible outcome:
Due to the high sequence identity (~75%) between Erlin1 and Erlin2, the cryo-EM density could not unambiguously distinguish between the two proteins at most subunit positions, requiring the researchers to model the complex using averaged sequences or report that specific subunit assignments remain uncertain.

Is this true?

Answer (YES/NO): YES